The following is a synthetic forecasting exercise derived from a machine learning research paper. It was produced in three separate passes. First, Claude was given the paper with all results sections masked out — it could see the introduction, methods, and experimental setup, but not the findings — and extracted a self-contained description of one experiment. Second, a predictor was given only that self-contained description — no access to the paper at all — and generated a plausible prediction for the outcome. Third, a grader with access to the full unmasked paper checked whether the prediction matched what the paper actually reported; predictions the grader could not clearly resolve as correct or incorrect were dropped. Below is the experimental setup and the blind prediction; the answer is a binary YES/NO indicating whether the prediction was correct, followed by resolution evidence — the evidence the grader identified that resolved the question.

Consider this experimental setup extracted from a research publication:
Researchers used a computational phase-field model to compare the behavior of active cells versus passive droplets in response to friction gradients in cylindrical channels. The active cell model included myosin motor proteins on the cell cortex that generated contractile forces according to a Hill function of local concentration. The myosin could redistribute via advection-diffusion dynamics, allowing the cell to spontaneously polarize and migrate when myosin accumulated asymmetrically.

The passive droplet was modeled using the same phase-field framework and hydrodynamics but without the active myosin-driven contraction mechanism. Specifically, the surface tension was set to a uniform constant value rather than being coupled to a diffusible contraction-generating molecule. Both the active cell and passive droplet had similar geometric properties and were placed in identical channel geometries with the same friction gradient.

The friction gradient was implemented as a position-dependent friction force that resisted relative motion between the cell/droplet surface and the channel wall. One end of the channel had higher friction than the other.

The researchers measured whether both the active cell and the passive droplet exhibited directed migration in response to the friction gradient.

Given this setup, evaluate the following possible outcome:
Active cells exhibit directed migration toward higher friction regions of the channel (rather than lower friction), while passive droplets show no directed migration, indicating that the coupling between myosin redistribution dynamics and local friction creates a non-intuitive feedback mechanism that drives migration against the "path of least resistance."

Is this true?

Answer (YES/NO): YES